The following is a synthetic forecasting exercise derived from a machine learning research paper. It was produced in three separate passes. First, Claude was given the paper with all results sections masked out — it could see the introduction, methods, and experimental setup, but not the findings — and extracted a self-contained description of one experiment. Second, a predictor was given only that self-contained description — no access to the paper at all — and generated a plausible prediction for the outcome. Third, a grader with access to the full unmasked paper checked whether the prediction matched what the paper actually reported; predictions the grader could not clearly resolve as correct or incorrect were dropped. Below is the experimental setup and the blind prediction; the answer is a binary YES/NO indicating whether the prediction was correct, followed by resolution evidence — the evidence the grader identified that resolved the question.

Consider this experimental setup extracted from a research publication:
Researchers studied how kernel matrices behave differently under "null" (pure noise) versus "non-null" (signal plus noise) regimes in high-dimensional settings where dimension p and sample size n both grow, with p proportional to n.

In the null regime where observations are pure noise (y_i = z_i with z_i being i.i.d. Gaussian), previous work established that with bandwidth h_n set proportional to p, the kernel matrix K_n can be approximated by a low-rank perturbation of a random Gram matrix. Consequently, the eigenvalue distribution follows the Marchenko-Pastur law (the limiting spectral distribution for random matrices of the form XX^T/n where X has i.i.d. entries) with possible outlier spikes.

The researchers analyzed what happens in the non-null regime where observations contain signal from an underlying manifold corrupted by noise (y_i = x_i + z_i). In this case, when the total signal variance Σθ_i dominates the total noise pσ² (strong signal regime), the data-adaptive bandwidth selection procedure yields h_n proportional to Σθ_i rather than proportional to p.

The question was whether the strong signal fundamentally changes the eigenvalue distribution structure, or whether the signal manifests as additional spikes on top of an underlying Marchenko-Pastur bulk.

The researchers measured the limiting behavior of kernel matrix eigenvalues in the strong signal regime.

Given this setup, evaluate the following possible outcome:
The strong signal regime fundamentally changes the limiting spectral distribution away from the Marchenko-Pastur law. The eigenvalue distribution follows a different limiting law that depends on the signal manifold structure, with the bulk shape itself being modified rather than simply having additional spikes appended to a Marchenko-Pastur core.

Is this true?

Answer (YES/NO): YES